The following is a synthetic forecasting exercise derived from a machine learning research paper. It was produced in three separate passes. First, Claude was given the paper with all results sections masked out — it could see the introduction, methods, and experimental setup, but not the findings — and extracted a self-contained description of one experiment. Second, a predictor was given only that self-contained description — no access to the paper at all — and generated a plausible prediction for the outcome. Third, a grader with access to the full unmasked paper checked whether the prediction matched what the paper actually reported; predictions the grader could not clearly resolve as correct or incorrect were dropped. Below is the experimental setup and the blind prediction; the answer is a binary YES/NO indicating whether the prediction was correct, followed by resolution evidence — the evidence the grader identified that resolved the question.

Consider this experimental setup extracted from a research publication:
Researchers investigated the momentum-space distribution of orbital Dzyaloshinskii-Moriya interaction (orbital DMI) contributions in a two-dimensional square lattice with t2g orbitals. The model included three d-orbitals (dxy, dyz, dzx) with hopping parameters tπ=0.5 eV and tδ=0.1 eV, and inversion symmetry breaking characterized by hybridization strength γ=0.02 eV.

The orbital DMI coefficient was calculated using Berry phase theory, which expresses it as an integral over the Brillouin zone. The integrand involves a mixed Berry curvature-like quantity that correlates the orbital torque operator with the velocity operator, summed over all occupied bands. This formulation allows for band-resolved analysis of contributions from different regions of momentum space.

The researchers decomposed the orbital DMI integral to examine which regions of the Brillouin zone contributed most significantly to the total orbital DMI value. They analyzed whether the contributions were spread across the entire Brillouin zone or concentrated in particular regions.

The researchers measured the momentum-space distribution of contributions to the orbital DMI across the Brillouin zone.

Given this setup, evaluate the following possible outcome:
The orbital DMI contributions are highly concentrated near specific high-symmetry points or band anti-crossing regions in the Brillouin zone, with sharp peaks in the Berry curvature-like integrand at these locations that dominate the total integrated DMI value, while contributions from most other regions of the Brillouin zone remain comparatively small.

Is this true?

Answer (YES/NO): YES